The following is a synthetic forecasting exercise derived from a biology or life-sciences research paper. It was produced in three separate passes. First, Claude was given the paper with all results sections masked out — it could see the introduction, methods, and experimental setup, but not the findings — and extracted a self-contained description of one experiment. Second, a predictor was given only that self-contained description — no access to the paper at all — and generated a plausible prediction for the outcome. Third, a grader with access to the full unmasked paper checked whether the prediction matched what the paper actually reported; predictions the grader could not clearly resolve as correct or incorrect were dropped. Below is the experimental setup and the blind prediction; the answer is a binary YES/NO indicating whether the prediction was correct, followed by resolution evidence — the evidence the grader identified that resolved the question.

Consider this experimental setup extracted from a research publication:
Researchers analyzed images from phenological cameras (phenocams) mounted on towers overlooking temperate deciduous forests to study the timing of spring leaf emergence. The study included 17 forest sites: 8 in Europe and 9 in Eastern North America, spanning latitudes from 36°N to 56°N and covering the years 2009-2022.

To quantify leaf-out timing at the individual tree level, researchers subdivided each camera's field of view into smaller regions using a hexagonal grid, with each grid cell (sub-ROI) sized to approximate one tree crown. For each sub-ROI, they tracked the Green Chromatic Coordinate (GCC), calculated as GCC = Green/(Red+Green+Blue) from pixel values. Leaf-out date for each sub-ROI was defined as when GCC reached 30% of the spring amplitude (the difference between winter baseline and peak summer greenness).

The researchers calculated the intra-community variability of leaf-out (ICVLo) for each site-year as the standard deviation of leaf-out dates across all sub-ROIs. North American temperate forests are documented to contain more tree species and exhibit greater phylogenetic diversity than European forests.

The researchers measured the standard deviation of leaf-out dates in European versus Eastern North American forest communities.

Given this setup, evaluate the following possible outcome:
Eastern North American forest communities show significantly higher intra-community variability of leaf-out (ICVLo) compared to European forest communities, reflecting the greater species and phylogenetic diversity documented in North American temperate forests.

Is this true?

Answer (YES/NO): NO